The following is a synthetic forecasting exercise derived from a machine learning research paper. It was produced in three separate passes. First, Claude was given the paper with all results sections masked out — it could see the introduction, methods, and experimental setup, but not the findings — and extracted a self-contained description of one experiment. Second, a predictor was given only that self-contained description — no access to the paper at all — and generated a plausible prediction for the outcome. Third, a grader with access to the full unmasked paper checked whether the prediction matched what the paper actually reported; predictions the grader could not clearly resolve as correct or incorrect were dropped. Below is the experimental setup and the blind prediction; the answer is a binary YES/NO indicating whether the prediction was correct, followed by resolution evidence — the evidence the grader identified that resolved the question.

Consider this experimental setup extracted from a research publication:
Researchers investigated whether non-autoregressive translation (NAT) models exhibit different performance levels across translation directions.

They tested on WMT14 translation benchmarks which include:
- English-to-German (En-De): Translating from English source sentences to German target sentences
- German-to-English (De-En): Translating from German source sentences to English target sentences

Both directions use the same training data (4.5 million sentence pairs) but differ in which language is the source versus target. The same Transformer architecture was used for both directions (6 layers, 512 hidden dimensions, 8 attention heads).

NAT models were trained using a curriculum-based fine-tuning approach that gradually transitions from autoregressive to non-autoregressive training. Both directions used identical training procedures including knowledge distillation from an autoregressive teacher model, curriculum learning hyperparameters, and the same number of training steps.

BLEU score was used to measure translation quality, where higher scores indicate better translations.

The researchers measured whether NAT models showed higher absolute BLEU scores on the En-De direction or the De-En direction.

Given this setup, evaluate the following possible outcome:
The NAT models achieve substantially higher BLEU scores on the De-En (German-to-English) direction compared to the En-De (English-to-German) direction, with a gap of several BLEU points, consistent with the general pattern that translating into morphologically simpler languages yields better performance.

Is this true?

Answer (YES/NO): YES